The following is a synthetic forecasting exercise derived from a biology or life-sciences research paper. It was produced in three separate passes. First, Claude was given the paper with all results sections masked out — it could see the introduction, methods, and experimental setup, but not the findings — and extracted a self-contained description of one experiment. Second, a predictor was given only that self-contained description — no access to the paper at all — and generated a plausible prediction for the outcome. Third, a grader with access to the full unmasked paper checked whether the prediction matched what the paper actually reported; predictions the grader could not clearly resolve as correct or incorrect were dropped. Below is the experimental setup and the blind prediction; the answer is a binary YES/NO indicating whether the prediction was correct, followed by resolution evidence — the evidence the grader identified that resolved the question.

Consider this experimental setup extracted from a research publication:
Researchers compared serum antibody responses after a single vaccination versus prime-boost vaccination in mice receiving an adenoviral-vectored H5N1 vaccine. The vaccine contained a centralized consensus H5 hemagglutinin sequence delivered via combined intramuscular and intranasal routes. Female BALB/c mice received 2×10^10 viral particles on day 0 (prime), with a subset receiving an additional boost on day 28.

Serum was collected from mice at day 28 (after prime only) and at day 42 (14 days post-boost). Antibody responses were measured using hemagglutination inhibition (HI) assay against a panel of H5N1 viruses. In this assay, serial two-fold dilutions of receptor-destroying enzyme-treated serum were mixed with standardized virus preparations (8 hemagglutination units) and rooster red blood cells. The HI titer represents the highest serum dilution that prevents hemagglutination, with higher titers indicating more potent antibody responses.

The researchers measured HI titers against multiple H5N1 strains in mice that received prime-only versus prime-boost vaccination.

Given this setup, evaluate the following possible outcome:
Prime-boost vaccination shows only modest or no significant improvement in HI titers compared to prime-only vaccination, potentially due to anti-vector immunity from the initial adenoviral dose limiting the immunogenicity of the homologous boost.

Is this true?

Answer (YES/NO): NO